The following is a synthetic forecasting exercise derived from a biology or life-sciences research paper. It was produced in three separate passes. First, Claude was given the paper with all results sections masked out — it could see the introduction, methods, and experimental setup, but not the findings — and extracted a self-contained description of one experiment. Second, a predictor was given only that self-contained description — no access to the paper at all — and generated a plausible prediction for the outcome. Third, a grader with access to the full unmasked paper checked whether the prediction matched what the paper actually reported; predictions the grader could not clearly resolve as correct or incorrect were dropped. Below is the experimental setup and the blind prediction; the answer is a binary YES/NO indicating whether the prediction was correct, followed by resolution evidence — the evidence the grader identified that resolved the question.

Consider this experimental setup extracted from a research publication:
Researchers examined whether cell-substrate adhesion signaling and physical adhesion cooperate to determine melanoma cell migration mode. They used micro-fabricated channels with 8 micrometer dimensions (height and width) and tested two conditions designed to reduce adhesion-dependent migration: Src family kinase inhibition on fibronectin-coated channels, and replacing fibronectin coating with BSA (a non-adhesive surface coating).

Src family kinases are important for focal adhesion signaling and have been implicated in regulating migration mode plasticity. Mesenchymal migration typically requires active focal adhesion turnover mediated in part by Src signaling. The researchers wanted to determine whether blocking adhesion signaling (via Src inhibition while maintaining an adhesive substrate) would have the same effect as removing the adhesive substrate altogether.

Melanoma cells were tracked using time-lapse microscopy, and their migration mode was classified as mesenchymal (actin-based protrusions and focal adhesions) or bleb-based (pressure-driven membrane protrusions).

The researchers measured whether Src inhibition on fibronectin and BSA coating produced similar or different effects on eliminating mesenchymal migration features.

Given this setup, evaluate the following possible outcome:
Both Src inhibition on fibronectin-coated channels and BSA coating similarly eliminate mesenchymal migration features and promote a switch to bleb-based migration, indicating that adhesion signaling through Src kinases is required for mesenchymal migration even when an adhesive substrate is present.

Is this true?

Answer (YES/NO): YES